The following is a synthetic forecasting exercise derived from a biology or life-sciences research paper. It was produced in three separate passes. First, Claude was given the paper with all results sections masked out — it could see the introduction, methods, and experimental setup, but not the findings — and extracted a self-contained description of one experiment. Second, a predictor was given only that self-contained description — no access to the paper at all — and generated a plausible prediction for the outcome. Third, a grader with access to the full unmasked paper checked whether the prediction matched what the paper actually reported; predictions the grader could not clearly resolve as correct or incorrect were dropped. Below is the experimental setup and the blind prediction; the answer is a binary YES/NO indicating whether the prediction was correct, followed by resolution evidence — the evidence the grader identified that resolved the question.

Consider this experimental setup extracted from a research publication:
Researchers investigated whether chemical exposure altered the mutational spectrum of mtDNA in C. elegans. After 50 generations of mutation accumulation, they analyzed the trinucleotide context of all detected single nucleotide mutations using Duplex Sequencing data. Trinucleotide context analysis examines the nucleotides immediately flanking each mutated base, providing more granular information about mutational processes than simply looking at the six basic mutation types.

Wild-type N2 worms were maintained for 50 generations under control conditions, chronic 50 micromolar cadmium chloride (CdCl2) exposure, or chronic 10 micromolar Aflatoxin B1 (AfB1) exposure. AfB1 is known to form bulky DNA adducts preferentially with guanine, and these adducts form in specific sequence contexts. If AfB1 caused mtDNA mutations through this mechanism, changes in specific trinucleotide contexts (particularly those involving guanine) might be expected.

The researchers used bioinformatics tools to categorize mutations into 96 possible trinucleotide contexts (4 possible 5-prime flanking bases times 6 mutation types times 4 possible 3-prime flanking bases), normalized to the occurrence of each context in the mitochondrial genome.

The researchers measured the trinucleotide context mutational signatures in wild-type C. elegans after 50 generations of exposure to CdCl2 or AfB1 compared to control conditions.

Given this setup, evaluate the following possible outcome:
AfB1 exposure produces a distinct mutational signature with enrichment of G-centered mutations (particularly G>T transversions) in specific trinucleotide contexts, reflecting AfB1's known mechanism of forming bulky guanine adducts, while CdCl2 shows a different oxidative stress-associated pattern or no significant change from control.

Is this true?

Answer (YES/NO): NO